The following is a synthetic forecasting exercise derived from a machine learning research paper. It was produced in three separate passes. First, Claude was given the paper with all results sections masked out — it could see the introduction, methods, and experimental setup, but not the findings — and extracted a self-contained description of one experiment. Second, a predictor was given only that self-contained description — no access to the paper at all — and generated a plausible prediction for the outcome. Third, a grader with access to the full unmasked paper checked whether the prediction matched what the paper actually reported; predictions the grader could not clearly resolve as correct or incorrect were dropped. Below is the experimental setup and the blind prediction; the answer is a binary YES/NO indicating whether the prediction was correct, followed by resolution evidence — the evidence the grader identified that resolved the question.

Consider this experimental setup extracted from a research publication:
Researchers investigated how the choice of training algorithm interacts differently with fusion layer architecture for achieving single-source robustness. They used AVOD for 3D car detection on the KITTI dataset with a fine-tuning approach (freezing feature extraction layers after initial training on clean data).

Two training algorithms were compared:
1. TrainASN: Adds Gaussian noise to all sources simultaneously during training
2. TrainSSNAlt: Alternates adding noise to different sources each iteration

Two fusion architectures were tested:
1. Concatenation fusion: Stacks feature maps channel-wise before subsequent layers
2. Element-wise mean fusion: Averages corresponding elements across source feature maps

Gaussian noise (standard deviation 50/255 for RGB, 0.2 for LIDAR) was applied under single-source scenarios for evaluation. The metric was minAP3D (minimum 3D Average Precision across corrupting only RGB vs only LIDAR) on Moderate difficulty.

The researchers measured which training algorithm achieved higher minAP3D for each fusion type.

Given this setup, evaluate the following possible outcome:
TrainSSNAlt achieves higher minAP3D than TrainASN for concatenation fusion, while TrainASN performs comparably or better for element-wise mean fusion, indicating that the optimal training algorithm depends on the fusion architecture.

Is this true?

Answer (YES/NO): NO